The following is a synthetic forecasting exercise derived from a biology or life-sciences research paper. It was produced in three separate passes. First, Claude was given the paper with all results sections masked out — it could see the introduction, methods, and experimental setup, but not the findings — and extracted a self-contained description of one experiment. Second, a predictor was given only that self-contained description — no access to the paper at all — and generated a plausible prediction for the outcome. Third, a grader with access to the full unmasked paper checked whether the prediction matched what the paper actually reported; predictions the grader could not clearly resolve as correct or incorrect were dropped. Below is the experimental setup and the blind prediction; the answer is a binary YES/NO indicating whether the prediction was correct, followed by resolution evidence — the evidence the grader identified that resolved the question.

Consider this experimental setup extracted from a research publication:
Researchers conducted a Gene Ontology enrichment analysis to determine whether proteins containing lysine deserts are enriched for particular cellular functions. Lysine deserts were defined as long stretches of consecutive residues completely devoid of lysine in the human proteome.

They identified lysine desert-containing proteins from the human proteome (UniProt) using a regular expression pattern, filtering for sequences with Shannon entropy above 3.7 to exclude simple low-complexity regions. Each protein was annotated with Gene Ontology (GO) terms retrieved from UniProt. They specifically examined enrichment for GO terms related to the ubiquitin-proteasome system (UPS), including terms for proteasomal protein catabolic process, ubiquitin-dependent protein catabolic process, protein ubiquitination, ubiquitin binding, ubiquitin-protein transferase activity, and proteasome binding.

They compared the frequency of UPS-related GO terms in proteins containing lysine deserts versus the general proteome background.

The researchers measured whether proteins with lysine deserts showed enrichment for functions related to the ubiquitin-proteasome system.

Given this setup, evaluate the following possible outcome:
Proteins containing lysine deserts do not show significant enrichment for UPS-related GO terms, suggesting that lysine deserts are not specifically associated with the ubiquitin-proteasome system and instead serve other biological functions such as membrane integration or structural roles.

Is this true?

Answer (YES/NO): NO